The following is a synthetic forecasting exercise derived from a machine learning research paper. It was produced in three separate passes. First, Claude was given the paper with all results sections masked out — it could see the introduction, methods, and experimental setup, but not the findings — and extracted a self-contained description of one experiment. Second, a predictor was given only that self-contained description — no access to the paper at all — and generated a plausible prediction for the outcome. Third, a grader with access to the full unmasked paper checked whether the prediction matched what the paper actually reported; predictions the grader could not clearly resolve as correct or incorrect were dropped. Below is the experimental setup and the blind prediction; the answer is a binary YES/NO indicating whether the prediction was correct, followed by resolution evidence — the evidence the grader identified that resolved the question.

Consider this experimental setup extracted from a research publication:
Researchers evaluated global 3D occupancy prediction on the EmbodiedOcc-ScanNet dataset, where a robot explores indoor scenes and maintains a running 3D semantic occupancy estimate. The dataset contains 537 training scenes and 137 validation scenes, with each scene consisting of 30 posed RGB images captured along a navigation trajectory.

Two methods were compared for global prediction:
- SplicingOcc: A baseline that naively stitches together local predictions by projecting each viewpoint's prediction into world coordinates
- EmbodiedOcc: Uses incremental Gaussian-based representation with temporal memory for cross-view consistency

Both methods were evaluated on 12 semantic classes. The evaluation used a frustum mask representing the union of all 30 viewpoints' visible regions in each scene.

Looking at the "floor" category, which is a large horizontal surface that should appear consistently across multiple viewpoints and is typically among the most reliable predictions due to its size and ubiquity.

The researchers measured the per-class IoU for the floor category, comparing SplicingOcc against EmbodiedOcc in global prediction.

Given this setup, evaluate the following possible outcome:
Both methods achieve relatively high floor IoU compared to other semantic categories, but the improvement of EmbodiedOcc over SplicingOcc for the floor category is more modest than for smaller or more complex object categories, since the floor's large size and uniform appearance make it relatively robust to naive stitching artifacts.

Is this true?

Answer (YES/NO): NO